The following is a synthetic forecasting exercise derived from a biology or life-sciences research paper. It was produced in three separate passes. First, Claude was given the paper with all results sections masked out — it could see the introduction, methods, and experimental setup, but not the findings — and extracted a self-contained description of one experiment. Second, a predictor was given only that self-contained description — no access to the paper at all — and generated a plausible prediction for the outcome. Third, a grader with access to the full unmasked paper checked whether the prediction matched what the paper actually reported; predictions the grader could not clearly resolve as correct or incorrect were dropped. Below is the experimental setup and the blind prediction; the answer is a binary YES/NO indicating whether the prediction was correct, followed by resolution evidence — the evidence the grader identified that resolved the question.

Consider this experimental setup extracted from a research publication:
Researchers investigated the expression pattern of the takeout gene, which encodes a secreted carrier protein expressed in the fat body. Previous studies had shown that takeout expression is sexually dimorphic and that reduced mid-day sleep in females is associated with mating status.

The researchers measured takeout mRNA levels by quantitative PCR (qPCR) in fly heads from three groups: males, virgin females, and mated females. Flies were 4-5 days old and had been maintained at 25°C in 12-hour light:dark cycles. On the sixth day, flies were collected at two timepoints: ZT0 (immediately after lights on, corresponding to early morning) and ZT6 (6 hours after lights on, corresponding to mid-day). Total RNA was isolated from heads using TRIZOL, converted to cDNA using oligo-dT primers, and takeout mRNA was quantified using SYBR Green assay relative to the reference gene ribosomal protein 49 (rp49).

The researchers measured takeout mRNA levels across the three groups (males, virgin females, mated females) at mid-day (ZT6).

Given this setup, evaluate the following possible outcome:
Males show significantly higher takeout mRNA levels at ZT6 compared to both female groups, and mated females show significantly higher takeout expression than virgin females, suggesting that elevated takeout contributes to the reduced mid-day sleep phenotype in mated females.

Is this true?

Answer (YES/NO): NO